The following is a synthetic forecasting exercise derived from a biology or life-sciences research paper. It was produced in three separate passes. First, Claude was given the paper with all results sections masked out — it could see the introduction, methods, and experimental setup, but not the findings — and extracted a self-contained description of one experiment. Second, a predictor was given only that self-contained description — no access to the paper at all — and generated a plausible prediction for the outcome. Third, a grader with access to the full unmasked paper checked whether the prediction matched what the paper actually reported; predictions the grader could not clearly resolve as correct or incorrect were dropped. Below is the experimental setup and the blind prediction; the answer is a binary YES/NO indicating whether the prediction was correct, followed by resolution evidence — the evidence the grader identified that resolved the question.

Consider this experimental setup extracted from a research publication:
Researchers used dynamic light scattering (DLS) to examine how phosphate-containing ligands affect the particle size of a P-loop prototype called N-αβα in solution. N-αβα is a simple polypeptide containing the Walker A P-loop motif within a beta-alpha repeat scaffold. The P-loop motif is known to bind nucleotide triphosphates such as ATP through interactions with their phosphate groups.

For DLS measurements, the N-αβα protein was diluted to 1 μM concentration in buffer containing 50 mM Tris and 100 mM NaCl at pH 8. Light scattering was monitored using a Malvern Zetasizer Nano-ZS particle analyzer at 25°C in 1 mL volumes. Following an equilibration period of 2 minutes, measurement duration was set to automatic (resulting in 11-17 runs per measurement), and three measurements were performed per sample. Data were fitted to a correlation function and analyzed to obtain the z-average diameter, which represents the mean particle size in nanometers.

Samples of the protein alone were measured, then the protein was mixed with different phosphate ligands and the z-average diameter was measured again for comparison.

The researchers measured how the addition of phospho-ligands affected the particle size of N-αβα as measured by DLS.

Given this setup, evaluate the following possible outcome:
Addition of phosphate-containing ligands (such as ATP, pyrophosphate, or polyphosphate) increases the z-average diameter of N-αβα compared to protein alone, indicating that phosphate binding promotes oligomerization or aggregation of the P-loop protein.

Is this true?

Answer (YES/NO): YES